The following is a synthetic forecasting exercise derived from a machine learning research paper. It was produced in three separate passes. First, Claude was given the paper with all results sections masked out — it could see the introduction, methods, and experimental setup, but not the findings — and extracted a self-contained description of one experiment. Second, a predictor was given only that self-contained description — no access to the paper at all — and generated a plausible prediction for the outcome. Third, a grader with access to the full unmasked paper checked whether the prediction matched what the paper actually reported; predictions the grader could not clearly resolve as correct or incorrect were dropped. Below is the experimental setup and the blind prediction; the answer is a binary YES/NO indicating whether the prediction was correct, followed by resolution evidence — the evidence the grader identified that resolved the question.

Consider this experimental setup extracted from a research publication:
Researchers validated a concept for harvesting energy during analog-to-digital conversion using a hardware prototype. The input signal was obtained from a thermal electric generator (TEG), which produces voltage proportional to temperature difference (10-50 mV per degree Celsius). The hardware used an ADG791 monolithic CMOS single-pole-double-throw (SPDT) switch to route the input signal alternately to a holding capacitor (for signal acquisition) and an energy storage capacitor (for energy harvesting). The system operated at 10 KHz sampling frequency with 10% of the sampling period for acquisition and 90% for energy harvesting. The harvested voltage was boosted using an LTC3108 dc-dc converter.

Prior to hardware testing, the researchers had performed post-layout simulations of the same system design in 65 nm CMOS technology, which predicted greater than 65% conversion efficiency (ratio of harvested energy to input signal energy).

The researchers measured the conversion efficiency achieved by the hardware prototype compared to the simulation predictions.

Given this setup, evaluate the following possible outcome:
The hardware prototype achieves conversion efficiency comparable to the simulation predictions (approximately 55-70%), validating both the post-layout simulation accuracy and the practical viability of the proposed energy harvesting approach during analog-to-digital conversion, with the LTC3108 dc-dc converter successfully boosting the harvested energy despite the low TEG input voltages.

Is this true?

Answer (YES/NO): YES